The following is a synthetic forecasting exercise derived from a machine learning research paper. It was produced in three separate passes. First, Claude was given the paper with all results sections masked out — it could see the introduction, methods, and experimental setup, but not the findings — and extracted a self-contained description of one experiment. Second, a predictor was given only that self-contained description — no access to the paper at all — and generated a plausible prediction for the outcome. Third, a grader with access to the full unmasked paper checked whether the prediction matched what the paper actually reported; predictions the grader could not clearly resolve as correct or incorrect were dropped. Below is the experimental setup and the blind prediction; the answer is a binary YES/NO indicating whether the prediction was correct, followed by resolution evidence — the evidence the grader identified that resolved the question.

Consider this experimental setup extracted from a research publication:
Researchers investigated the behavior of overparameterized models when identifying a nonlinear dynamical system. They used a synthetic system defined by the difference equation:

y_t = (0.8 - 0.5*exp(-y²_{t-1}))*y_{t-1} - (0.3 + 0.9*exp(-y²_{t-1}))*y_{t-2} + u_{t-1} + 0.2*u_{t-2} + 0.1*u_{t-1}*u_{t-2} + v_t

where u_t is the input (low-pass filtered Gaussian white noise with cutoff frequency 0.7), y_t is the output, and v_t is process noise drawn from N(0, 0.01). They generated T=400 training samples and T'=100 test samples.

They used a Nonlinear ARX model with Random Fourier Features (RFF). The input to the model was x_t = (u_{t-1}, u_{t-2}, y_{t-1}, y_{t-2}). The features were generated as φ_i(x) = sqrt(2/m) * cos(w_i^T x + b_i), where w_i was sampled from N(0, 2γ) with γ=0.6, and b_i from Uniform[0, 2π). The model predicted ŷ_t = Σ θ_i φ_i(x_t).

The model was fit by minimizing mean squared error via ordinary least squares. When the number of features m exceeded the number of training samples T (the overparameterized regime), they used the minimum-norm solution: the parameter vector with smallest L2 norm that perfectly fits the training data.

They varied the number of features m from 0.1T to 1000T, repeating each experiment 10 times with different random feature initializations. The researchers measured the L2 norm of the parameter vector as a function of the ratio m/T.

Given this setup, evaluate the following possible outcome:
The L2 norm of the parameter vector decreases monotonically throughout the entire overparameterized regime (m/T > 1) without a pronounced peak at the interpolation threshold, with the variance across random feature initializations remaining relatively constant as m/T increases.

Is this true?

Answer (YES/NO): NO